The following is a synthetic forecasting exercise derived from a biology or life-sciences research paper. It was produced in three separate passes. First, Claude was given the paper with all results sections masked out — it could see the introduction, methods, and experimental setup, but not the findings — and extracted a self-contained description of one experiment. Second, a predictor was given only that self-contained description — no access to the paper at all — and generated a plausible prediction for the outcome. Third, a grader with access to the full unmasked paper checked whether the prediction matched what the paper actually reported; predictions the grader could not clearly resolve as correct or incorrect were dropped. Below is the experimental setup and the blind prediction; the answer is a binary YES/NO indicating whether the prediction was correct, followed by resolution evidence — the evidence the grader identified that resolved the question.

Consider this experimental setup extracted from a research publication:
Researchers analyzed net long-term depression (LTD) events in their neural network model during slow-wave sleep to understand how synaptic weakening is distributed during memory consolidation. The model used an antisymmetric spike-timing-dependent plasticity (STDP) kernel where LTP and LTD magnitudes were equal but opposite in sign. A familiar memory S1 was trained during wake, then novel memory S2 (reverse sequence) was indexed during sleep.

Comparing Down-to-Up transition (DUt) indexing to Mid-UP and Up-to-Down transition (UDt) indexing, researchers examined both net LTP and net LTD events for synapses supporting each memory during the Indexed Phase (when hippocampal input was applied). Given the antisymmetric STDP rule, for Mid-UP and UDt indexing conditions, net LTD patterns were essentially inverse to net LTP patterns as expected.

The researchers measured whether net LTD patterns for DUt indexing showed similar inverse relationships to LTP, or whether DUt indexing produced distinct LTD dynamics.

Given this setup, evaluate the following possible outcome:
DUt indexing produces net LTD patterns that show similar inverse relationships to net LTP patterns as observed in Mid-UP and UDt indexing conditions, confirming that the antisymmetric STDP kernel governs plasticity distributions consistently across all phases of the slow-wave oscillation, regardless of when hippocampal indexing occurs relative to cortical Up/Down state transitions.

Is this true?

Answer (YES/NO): NO